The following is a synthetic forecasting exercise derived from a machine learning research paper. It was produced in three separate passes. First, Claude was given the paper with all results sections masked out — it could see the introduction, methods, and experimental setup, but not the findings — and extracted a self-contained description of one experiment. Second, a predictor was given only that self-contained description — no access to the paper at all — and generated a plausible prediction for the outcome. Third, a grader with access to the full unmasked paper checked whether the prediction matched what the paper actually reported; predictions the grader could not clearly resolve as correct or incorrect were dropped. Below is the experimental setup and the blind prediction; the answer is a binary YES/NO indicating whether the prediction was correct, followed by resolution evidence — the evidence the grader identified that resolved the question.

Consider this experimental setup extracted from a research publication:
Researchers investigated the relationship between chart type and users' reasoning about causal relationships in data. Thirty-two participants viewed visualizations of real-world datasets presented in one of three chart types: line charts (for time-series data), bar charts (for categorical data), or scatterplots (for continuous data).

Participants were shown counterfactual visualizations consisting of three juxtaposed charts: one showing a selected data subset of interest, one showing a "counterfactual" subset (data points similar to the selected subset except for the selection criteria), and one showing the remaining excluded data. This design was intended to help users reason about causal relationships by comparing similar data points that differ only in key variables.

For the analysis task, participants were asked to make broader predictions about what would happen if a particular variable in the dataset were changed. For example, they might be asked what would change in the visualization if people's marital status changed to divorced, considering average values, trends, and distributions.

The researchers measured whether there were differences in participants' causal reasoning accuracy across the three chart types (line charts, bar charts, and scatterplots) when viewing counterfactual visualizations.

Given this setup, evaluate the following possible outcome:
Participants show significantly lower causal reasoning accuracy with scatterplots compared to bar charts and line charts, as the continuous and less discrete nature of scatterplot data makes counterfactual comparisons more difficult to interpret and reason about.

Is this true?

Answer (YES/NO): NO